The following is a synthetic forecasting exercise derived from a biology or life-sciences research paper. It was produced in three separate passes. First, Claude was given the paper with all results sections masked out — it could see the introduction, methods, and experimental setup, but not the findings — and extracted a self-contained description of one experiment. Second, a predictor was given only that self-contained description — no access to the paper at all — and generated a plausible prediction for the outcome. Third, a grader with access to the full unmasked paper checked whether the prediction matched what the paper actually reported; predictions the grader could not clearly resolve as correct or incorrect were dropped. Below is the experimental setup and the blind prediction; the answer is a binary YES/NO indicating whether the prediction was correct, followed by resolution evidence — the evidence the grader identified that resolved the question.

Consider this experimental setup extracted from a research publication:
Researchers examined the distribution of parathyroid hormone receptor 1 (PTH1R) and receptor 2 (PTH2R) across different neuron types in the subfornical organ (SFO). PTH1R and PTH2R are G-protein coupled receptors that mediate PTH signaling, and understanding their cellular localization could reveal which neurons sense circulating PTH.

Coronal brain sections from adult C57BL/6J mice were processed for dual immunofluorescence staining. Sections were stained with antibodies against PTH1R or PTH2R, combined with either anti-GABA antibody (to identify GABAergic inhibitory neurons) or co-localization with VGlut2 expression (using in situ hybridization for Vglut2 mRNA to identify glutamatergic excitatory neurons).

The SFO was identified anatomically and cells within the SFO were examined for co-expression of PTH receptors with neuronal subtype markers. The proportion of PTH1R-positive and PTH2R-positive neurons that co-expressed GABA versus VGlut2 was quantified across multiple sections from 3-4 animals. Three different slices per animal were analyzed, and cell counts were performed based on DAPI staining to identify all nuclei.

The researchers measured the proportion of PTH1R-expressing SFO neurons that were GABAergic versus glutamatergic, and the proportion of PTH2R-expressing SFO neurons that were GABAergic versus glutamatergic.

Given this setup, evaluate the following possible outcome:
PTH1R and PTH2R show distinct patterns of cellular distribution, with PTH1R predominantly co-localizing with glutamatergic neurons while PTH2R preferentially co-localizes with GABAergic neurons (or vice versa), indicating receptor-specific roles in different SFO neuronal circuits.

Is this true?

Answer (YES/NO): YES